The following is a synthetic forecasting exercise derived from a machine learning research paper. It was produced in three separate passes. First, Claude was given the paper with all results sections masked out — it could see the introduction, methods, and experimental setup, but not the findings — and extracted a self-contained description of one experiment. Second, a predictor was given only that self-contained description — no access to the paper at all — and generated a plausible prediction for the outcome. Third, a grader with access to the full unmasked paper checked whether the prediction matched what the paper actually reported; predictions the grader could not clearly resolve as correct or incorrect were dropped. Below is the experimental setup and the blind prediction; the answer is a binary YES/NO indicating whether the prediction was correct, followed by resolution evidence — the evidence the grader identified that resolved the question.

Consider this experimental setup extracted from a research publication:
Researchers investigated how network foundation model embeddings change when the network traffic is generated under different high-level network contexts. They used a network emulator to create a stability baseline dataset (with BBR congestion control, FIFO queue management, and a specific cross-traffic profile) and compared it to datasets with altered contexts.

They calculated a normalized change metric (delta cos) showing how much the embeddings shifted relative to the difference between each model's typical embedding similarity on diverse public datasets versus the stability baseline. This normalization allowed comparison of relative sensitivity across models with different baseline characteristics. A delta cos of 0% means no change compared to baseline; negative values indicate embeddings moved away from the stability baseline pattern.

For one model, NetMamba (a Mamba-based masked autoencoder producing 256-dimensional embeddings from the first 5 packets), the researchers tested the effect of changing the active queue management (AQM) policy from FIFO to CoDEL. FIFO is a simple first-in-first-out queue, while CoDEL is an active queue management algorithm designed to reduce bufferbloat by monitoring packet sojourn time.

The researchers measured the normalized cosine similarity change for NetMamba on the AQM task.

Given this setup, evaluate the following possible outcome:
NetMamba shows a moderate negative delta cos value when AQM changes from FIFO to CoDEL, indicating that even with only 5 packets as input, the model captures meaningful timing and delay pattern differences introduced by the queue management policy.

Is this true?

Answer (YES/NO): NO